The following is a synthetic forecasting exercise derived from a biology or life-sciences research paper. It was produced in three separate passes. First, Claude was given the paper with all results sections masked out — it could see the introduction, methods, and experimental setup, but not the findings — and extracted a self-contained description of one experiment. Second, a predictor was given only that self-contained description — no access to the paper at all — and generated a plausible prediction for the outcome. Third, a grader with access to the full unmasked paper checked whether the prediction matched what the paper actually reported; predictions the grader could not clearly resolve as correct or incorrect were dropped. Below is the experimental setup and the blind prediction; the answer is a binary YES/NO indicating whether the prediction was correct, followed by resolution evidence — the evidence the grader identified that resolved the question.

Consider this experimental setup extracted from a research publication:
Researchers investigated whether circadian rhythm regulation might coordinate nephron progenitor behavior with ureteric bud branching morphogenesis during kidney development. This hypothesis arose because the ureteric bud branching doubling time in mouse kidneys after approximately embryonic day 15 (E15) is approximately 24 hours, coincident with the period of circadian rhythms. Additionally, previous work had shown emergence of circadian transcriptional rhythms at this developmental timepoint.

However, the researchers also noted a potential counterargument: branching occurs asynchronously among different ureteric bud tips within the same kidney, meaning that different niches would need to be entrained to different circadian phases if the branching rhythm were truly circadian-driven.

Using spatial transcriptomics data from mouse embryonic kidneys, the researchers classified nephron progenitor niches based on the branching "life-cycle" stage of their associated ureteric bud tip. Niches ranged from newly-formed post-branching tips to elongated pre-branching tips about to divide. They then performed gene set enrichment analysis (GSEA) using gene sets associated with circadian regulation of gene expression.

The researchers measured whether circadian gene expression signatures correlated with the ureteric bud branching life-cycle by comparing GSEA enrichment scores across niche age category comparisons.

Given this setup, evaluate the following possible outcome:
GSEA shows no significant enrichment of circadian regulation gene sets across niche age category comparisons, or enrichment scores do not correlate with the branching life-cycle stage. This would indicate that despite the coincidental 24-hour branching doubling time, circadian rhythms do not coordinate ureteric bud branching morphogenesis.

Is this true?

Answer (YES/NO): YES